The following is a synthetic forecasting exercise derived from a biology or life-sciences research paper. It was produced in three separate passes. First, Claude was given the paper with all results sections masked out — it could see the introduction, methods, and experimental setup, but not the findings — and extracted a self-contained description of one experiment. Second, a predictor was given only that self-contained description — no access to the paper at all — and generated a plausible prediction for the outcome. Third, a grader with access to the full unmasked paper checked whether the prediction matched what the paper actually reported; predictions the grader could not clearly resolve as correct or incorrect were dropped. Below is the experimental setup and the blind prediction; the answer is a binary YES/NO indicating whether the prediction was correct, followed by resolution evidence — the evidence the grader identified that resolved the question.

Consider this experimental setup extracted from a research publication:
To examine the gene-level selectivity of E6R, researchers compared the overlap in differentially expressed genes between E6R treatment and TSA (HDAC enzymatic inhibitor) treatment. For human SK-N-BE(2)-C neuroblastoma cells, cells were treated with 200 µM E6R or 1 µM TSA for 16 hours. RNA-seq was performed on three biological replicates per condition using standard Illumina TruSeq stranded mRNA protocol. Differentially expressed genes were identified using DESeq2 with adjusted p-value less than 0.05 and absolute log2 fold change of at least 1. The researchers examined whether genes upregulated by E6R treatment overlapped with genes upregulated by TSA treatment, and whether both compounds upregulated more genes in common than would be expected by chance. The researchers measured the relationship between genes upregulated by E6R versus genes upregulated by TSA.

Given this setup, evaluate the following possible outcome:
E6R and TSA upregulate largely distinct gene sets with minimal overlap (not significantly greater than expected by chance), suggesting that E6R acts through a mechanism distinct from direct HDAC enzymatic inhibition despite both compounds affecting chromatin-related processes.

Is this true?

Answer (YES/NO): NO